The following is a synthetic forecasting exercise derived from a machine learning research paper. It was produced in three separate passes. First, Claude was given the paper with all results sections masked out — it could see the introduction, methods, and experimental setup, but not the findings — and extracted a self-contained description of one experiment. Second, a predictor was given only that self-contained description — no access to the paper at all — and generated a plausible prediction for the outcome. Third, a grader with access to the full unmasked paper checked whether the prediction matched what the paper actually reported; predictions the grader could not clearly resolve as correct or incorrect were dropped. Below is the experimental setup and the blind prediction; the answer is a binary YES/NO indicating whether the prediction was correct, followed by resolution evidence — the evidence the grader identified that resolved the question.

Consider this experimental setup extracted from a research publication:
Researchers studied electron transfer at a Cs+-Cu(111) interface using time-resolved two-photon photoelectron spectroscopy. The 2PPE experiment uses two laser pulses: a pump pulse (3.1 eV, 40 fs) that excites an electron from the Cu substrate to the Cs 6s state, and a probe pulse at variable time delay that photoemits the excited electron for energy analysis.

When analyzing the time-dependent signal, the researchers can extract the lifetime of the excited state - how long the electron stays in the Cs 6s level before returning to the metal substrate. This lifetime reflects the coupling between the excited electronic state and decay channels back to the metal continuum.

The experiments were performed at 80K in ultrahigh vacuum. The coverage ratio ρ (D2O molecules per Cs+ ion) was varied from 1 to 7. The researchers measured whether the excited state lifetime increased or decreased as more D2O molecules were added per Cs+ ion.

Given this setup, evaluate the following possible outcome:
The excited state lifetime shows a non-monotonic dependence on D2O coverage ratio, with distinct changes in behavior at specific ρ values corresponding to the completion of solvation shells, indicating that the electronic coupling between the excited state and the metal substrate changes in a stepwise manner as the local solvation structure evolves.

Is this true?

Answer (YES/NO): NO